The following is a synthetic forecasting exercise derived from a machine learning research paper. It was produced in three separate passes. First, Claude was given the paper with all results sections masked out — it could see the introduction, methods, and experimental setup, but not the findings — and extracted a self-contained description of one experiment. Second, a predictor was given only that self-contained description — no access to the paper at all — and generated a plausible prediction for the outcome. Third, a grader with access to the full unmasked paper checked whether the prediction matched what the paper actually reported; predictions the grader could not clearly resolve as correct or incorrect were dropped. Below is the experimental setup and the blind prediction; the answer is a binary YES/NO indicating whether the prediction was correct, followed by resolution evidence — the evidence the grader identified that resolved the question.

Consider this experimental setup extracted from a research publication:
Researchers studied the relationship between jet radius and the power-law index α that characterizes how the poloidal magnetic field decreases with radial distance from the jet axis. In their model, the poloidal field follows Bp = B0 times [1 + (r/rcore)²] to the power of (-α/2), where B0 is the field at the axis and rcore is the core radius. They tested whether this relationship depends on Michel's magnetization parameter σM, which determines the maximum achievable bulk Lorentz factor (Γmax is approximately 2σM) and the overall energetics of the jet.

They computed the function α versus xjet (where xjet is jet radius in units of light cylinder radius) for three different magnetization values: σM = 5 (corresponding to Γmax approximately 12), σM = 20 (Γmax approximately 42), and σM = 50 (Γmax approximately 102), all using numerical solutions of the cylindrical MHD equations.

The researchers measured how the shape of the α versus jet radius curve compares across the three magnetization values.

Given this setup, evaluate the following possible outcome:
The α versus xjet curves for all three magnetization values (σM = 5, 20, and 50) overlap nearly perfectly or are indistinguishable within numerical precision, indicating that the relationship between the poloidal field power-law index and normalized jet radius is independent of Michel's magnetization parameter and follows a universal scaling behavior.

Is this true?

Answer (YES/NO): NO